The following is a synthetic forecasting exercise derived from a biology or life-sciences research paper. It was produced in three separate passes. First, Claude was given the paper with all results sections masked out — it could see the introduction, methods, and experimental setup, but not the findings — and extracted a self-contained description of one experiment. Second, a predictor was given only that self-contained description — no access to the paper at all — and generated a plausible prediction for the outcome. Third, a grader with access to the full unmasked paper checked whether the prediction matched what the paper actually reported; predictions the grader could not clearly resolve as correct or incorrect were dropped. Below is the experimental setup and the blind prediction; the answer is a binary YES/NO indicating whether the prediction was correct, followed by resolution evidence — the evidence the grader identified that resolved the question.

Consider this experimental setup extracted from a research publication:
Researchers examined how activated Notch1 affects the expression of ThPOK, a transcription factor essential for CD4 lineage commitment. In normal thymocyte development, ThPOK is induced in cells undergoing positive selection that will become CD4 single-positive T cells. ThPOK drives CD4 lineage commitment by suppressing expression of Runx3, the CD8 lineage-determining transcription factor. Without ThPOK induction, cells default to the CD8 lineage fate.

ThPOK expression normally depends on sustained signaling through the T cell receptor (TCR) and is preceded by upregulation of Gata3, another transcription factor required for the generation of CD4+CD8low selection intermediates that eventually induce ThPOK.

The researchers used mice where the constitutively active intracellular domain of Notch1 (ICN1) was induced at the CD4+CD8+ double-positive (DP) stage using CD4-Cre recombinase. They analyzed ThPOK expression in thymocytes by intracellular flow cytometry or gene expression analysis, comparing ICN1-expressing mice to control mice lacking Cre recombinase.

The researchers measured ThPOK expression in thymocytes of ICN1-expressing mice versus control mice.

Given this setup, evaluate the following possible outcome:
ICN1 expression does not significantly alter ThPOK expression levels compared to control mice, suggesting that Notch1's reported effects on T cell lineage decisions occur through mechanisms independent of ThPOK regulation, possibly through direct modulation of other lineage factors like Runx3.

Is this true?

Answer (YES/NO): NO